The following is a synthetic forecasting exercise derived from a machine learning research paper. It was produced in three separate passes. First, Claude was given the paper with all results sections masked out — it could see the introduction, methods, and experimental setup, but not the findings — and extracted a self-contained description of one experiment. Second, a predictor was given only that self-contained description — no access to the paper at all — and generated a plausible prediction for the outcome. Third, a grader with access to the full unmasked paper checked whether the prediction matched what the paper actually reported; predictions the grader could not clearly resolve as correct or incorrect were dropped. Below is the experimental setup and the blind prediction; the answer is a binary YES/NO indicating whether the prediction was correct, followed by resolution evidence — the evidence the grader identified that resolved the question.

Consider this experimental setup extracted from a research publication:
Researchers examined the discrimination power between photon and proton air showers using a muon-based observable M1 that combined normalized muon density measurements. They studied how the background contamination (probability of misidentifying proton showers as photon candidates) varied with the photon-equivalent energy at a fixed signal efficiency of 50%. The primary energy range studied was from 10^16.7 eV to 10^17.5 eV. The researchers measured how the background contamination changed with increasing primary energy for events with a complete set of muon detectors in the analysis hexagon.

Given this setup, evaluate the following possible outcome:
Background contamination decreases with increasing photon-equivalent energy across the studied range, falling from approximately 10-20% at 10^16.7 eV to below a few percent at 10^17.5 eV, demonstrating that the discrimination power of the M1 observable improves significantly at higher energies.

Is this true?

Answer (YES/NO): NO